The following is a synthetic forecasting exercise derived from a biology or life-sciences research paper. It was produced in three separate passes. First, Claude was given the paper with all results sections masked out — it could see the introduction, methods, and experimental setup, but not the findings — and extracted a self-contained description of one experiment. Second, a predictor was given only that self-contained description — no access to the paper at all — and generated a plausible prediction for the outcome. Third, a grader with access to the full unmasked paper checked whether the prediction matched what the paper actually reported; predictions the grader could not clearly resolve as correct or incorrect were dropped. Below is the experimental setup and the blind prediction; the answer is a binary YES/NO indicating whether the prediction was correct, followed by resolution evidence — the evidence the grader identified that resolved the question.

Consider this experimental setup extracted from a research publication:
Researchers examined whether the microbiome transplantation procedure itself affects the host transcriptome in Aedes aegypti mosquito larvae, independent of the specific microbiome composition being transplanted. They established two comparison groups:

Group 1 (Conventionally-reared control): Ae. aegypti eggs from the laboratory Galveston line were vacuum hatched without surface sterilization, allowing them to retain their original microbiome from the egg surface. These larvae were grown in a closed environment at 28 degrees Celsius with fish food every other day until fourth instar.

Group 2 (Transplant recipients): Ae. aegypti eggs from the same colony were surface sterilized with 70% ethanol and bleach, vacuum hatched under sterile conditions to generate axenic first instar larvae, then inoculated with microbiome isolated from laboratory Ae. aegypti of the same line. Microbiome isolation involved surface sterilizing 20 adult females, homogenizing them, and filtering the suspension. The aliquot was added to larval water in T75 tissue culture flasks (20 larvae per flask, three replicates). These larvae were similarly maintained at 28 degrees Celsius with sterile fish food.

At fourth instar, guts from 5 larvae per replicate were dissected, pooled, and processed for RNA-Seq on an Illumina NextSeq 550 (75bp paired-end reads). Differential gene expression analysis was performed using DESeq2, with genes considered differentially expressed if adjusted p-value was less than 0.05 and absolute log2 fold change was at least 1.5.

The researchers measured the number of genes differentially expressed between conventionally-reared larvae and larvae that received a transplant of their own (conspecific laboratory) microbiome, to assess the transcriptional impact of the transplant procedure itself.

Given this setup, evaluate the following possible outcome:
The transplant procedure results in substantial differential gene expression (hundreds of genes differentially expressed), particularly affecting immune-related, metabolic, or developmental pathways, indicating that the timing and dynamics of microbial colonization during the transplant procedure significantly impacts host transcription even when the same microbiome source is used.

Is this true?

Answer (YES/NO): NO